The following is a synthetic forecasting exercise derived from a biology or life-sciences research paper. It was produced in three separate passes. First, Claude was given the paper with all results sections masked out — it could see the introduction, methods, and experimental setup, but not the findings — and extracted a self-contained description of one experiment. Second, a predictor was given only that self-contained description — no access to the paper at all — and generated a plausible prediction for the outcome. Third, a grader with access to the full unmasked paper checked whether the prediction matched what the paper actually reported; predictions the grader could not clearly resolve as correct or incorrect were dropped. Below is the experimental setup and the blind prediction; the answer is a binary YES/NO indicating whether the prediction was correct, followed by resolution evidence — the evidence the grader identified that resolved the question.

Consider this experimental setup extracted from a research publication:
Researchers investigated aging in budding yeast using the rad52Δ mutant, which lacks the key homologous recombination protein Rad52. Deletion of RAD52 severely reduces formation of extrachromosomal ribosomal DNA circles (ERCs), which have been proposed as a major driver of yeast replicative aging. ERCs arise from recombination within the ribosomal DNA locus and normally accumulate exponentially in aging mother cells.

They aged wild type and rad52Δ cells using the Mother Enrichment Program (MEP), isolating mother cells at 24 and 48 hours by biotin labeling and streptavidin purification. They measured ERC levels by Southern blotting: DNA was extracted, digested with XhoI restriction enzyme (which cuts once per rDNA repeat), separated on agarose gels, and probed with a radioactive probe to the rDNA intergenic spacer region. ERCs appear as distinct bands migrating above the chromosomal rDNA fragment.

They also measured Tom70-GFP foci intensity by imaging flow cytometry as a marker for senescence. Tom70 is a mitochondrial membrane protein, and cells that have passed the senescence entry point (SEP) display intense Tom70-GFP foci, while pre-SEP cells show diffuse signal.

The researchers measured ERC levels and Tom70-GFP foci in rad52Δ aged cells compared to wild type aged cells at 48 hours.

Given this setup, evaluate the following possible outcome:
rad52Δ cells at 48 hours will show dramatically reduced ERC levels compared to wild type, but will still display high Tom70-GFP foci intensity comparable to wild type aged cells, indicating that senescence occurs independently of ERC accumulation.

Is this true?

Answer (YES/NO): YES